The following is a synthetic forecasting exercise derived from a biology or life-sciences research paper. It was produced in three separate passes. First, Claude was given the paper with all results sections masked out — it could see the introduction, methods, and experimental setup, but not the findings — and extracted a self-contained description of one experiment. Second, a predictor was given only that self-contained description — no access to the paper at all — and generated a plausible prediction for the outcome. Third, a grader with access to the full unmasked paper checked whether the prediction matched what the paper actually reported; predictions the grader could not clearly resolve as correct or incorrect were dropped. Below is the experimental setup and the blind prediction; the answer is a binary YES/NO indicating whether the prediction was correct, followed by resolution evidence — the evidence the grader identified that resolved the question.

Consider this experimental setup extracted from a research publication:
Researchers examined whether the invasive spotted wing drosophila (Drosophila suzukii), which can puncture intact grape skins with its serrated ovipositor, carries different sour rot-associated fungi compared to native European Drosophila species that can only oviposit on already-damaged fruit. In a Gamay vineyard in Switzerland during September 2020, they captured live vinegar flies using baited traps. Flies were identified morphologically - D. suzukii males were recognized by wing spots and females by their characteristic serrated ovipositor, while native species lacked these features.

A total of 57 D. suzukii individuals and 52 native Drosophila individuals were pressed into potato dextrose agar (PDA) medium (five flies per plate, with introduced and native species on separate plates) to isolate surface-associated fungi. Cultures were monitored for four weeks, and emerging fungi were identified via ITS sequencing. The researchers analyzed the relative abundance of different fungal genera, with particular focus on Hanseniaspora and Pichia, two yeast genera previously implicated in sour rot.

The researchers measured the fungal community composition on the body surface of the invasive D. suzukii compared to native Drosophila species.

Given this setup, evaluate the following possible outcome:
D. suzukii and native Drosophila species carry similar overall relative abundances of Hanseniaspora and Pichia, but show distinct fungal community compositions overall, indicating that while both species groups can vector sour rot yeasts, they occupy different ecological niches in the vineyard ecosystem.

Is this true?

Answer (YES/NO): NO